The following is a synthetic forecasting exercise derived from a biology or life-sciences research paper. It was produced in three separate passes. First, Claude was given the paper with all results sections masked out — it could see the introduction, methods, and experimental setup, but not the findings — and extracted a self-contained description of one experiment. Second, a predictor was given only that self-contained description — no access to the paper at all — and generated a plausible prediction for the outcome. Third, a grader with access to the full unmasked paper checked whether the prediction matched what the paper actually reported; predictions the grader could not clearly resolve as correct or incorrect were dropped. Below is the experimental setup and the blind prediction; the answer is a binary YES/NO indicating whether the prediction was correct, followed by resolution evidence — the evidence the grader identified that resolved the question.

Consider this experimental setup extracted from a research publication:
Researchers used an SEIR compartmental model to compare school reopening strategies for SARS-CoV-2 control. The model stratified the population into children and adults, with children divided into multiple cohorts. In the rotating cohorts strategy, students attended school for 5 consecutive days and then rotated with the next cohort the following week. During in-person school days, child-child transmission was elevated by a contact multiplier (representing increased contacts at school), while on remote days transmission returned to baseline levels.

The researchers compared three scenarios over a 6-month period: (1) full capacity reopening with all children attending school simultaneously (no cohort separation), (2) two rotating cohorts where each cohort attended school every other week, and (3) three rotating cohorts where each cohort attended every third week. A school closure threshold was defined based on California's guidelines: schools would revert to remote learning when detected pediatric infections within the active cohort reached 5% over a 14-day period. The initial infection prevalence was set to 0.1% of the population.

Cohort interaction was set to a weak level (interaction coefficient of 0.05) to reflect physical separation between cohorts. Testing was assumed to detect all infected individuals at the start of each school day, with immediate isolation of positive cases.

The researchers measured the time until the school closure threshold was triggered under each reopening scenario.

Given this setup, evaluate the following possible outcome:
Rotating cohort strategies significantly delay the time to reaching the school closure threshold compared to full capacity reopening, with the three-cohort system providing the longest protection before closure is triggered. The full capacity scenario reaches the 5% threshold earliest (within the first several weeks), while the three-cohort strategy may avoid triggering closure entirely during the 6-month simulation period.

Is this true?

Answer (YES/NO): YES